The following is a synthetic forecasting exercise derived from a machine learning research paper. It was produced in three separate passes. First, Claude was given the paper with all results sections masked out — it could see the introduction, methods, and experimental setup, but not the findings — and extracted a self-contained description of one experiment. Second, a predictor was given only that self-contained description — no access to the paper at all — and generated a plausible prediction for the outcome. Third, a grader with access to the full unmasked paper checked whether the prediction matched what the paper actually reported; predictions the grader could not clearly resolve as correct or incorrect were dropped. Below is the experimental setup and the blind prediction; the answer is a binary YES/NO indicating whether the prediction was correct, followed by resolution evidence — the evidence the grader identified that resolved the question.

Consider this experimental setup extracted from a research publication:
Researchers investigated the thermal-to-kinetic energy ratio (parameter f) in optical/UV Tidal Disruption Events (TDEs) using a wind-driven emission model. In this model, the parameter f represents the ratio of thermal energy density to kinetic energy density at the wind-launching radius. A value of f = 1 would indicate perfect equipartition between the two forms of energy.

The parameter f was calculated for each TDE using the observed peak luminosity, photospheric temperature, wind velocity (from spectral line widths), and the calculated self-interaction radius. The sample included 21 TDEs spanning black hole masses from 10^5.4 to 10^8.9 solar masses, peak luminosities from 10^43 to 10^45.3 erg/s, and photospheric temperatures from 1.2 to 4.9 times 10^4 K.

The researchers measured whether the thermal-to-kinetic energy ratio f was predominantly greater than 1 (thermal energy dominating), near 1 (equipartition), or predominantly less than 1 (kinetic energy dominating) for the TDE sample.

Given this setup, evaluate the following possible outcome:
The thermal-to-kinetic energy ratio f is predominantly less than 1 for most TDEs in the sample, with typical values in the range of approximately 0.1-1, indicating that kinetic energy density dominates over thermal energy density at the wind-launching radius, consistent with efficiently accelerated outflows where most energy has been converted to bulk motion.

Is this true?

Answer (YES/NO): YES